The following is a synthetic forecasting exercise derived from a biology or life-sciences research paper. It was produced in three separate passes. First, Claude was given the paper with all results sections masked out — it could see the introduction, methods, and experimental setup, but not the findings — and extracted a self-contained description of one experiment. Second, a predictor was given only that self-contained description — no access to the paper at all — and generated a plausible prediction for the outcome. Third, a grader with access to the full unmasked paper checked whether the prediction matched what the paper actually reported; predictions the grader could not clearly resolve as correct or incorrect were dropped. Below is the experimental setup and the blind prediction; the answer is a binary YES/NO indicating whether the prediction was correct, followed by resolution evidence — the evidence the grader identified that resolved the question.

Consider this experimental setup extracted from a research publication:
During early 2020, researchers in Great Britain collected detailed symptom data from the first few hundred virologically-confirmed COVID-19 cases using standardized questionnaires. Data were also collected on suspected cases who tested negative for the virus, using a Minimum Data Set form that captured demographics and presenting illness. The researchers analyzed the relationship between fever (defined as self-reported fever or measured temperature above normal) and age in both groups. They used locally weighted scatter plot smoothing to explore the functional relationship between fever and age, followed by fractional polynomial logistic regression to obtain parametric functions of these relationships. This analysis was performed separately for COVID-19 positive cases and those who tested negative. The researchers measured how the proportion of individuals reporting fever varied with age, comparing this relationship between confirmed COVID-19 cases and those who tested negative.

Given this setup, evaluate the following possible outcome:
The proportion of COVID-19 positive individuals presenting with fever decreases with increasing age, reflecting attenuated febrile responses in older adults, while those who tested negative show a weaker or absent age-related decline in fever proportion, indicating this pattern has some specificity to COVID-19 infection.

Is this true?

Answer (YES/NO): NO